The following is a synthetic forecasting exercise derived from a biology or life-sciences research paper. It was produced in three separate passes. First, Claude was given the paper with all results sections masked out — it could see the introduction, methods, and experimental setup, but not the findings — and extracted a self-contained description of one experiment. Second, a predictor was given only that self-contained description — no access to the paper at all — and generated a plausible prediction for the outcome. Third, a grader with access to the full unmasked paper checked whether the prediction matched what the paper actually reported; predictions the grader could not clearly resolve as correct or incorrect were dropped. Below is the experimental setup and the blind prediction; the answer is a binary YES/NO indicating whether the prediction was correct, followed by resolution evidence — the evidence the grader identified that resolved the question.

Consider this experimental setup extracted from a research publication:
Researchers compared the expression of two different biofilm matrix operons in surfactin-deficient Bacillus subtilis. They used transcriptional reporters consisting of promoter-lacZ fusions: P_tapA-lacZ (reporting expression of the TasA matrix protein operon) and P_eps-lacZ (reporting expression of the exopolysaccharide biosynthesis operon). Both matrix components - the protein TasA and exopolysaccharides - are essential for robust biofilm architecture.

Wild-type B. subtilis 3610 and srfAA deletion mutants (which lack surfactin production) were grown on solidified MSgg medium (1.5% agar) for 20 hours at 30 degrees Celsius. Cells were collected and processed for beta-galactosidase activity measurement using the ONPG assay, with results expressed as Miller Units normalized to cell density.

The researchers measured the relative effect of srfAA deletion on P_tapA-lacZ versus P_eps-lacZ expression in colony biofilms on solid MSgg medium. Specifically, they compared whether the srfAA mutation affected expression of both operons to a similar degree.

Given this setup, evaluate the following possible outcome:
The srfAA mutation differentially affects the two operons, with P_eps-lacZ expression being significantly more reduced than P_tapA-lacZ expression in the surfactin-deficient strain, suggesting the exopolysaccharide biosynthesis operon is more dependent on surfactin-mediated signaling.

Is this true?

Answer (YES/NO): YES